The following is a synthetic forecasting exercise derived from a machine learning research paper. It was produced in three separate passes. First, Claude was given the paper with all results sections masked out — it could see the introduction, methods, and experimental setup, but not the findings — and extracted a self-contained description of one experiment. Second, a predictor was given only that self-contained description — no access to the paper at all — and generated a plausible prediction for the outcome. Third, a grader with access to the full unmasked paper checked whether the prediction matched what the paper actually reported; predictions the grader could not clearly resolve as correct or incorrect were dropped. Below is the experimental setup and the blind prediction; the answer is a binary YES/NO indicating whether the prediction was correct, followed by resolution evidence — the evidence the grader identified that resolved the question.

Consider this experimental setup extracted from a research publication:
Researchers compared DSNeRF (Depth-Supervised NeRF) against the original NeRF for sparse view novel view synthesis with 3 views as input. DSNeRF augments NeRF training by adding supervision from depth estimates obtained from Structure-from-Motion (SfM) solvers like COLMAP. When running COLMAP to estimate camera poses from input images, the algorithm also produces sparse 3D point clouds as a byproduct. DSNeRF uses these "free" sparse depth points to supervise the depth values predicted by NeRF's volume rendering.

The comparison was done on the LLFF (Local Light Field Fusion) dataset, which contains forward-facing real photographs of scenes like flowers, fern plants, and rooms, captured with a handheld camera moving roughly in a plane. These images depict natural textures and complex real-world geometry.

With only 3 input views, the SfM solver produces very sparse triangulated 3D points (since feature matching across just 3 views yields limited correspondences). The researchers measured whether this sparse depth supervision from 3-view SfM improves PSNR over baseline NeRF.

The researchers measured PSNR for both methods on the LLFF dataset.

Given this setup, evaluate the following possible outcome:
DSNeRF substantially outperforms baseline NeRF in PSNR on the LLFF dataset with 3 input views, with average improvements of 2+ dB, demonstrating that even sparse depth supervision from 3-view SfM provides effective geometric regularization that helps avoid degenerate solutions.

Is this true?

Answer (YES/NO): NO